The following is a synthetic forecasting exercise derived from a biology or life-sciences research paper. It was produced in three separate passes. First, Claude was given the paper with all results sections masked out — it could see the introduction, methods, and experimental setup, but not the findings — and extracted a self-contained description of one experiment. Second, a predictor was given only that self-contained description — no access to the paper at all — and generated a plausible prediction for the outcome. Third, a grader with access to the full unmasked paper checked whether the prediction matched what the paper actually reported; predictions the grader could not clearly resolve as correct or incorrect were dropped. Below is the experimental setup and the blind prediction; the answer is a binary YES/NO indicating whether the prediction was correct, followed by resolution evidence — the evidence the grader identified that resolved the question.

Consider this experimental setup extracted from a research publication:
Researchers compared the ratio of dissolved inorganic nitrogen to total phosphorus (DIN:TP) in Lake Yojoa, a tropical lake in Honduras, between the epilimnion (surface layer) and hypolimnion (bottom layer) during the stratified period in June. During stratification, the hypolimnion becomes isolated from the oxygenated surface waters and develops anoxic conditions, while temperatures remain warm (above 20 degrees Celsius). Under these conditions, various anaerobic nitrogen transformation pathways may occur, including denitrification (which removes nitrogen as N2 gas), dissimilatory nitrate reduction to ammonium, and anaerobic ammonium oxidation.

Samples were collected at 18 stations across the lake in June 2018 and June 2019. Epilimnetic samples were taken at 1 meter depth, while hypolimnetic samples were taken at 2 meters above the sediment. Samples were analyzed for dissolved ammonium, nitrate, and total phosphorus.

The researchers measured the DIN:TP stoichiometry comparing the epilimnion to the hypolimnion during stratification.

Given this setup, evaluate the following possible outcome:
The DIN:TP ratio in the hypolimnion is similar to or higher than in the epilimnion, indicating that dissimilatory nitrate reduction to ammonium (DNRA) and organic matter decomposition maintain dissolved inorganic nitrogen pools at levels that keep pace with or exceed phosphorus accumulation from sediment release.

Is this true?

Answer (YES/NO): YES